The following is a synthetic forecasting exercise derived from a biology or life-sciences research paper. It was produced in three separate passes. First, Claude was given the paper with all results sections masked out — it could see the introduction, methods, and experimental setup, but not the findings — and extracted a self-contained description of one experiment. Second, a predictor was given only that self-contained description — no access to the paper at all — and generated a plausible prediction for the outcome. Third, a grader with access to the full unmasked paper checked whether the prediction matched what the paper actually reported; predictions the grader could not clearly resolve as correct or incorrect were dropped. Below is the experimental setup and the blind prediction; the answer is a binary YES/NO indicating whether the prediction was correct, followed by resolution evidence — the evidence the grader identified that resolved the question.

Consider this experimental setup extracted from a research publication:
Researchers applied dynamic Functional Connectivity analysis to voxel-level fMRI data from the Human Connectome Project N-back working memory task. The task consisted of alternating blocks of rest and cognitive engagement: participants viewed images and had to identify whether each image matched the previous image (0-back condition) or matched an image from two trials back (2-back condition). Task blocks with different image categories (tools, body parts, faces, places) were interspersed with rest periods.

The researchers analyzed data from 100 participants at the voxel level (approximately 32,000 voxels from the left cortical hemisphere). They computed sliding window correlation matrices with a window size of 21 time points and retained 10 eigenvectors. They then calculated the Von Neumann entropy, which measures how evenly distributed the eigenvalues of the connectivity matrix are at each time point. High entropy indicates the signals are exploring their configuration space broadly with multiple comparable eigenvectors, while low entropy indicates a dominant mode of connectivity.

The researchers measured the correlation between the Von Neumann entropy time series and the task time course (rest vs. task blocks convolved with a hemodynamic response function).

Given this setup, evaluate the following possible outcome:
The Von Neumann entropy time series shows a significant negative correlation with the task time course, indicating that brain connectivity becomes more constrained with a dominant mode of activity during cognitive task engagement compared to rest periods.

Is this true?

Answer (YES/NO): NO